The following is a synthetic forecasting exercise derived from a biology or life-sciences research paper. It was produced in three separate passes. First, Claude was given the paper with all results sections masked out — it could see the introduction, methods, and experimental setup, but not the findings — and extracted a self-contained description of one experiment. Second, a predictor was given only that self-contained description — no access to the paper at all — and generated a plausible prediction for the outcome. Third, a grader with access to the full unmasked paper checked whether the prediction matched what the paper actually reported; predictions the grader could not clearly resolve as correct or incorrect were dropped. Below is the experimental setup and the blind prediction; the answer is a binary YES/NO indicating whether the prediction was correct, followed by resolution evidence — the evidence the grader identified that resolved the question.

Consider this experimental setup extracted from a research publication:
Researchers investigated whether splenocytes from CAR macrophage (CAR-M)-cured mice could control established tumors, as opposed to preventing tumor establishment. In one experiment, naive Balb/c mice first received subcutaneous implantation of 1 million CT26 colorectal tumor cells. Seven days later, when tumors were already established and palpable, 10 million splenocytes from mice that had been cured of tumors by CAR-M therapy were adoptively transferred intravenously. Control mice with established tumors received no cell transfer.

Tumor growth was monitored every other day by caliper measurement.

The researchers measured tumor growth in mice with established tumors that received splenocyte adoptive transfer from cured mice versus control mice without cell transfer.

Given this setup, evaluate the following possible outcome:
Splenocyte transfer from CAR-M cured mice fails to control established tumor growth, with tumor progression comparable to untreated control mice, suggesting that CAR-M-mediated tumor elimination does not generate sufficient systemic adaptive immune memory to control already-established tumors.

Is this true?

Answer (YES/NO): NO